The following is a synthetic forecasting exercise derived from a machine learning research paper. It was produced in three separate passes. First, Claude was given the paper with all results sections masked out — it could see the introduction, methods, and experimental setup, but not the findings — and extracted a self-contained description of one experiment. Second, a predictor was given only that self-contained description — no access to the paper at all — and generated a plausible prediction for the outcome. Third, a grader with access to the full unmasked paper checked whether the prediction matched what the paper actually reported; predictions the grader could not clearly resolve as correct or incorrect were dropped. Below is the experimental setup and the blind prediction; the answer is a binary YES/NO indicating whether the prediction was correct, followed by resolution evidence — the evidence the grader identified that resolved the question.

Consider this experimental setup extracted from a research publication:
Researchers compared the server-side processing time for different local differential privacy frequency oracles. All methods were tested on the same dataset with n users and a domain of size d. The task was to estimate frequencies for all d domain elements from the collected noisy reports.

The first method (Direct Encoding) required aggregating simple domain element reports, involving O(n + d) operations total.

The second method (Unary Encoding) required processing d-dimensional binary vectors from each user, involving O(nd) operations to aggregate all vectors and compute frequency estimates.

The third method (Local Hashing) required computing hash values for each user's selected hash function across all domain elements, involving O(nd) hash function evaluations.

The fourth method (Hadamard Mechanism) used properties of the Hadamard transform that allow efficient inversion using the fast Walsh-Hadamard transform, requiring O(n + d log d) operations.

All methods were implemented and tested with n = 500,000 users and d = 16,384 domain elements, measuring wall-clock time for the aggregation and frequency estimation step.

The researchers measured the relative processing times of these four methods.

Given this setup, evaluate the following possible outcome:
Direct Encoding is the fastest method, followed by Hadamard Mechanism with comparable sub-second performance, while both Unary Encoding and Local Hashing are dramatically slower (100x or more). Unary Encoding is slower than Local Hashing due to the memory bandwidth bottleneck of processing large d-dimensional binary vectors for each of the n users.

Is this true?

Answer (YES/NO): NO